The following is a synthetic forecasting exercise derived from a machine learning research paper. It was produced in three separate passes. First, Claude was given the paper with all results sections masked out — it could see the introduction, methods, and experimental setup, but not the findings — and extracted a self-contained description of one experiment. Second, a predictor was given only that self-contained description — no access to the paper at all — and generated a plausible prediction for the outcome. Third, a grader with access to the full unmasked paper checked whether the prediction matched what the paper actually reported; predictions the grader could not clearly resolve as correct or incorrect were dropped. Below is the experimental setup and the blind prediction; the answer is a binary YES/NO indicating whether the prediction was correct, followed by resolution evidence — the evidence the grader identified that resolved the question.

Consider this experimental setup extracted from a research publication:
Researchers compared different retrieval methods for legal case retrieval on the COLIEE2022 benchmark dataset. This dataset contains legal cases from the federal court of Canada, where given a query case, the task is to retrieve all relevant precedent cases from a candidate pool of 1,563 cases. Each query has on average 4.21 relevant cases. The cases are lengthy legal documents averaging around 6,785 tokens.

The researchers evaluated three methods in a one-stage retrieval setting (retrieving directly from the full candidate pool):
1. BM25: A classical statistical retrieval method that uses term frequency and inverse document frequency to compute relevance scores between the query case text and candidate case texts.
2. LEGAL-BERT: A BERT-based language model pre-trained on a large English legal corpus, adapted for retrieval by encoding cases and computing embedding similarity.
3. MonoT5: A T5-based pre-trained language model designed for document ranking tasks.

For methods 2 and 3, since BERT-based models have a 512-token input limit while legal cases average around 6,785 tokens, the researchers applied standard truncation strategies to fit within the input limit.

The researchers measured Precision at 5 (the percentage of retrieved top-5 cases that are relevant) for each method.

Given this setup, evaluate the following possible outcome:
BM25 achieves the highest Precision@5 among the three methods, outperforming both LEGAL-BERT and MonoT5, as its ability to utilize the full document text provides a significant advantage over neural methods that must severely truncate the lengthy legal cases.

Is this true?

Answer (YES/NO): YES